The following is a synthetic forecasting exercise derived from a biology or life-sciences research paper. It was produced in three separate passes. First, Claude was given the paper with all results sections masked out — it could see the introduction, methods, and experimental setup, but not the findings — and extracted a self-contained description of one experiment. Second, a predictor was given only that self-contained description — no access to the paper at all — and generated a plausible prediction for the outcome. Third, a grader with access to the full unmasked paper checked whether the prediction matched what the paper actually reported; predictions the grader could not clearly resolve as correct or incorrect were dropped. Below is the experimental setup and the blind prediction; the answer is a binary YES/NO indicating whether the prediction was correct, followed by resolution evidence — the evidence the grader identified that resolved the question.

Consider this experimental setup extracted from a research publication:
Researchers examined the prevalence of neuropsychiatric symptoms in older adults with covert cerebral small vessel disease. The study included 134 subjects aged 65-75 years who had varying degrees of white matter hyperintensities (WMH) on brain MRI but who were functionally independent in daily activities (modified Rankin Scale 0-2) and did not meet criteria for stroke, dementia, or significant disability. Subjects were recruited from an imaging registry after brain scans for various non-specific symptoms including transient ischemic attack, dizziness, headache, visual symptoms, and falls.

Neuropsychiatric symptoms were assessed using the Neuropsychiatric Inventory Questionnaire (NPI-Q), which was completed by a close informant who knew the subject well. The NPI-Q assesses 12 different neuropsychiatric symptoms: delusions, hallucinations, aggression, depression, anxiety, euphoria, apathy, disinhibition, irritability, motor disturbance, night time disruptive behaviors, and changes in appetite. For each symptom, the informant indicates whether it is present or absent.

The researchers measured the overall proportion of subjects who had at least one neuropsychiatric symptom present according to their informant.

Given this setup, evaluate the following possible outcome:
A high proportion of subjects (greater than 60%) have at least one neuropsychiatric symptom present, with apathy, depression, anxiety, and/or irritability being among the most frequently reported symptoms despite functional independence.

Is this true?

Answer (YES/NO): NO